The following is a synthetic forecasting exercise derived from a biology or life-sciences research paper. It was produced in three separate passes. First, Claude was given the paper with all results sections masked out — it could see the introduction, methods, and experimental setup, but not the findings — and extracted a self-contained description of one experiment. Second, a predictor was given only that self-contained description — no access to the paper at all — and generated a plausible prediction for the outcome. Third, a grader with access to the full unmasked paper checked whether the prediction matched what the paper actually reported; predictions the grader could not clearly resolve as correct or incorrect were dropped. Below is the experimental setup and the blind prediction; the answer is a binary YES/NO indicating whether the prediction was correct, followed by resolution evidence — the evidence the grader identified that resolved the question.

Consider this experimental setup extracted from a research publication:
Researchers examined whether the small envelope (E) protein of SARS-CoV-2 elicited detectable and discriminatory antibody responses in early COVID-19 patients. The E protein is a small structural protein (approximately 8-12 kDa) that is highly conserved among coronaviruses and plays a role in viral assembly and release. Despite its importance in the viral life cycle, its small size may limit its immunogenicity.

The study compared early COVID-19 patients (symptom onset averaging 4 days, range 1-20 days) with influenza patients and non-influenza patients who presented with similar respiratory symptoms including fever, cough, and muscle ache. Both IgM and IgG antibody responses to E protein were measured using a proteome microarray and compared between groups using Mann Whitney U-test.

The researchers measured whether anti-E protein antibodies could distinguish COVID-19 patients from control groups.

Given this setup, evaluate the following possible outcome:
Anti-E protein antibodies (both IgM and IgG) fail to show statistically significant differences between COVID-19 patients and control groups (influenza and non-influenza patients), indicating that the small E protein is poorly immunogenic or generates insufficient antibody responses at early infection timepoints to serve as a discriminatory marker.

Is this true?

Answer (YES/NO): NO